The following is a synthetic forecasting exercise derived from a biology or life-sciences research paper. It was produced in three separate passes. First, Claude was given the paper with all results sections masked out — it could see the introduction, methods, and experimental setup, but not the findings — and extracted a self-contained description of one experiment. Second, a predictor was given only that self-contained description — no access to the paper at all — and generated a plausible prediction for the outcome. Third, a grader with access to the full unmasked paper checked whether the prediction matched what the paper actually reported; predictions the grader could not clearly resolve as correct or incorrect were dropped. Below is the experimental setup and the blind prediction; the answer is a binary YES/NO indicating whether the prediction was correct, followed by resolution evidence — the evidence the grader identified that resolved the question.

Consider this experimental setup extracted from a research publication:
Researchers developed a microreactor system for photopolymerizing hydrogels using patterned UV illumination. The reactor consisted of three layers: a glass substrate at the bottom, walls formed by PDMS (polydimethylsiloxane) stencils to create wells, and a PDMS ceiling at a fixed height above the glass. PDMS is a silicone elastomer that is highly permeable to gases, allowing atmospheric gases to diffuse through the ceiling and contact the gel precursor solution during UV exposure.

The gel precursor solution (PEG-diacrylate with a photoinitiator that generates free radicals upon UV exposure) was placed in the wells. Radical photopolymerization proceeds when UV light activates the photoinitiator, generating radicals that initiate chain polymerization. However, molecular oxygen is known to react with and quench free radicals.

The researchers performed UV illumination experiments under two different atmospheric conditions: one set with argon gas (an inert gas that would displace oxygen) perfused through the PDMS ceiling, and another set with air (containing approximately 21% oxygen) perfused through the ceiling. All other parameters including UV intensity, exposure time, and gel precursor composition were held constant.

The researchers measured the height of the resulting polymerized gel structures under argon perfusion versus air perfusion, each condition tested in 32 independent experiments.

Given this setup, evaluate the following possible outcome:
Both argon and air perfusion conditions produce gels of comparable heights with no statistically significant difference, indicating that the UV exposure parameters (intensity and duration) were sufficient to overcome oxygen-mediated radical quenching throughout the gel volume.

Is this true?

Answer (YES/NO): NO